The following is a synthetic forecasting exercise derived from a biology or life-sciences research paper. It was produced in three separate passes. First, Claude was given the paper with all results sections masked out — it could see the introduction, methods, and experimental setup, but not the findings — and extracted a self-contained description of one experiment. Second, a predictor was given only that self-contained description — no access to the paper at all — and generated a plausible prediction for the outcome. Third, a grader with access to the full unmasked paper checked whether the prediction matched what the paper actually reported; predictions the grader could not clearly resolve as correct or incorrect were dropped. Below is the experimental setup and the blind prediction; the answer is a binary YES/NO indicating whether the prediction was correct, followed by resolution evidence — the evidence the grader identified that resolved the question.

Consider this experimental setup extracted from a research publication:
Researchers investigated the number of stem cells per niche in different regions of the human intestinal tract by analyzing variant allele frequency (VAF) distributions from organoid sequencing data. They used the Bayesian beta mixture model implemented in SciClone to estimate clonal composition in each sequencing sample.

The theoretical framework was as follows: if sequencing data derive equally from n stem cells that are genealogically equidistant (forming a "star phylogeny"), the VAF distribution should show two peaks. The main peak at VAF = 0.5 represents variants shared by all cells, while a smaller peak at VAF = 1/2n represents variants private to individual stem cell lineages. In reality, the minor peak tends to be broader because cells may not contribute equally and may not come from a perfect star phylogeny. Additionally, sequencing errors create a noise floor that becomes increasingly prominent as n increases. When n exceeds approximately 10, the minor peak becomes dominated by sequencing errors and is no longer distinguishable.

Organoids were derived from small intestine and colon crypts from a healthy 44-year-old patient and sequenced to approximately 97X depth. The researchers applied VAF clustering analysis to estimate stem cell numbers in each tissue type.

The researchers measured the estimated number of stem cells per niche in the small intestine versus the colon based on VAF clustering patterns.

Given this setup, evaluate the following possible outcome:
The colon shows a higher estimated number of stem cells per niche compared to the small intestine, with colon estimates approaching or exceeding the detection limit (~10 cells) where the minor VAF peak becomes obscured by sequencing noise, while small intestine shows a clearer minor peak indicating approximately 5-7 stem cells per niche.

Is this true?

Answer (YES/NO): NO